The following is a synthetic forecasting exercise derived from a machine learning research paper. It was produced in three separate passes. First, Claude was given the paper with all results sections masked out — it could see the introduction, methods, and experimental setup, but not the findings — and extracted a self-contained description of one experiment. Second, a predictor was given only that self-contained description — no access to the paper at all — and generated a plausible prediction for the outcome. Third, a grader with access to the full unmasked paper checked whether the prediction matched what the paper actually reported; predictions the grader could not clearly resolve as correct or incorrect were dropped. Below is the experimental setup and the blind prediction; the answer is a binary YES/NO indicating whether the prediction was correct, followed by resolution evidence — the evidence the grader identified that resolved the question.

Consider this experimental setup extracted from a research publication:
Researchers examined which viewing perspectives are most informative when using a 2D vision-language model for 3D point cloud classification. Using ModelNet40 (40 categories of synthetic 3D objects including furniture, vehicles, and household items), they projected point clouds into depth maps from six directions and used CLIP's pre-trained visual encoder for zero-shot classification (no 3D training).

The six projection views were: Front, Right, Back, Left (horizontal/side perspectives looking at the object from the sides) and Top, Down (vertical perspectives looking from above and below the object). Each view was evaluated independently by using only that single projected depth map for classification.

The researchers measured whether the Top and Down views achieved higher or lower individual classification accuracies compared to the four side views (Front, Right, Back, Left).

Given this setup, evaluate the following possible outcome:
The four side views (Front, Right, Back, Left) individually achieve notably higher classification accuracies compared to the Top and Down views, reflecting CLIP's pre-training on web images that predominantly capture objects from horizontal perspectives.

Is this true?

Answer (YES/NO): YES